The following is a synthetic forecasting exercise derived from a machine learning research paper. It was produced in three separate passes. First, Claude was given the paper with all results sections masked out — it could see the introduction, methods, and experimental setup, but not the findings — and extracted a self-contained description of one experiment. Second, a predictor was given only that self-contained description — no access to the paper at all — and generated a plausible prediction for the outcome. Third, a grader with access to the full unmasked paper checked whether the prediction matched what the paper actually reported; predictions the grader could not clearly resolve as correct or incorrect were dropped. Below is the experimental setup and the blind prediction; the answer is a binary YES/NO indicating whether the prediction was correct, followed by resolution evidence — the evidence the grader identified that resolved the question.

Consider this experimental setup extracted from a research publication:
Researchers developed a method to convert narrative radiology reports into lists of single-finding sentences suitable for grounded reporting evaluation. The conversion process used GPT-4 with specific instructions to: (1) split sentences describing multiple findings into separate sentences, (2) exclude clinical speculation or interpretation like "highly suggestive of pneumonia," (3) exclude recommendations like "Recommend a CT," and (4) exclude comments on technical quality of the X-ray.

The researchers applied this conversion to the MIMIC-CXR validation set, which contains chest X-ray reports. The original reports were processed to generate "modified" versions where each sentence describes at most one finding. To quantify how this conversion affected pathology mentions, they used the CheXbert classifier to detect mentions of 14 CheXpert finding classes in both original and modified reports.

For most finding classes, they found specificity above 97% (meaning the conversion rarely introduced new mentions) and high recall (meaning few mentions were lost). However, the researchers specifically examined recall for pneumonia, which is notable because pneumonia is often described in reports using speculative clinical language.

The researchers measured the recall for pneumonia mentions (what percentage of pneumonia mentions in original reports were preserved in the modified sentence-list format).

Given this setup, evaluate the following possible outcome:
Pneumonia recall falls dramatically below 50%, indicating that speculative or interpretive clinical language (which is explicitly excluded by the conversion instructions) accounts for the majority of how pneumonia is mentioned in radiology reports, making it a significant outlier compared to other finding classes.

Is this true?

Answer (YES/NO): YES